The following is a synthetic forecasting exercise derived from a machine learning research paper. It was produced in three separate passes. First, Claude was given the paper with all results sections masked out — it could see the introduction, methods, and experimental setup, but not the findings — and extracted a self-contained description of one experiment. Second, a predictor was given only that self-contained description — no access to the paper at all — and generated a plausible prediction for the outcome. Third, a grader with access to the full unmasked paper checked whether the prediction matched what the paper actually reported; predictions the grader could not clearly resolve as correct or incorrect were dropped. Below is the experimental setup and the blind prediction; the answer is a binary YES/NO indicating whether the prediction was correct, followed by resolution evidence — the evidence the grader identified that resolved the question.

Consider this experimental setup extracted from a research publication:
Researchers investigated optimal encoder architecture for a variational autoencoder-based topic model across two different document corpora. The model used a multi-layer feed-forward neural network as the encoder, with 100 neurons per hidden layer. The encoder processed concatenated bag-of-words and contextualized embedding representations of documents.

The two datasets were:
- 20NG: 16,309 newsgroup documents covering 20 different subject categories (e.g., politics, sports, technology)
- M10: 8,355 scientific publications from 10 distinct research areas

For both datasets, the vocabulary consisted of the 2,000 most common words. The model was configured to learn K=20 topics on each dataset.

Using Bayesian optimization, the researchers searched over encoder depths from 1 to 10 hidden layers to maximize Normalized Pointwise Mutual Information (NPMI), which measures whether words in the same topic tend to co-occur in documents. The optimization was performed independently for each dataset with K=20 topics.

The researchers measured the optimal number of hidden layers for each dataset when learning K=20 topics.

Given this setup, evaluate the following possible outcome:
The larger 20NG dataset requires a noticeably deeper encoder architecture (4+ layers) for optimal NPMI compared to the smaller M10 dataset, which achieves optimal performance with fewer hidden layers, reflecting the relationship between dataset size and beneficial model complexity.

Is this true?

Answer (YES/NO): NO